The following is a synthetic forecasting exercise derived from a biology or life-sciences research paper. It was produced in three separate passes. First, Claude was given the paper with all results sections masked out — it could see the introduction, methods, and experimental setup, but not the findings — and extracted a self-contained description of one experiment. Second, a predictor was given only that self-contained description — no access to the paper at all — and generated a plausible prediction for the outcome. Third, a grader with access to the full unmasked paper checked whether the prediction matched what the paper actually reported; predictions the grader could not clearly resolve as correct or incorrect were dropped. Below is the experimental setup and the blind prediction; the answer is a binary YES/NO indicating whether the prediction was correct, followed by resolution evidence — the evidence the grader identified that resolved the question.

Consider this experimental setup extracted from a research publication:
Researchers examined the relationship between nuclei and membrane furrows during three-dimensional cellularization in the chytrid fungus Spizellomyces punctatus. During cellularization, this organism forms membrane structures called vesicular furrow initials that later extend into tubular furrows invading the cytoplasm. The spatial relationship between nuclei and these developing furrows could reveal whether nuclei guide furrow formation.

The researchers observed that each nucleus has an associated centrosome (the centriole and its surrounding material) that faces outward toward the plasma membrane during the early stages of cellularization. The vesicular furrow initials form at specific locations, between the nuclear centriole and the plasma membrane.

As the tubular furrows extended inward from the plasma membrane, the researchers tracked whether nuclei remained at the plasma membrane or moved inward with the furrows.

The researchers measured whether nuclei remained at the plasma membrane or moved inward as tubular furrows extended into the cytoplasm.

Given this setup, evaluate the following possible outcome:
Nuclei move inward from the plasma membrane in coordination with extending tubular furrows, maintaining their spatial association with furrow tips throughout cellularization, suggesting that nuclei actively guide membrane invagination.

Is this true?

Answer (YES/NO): NO